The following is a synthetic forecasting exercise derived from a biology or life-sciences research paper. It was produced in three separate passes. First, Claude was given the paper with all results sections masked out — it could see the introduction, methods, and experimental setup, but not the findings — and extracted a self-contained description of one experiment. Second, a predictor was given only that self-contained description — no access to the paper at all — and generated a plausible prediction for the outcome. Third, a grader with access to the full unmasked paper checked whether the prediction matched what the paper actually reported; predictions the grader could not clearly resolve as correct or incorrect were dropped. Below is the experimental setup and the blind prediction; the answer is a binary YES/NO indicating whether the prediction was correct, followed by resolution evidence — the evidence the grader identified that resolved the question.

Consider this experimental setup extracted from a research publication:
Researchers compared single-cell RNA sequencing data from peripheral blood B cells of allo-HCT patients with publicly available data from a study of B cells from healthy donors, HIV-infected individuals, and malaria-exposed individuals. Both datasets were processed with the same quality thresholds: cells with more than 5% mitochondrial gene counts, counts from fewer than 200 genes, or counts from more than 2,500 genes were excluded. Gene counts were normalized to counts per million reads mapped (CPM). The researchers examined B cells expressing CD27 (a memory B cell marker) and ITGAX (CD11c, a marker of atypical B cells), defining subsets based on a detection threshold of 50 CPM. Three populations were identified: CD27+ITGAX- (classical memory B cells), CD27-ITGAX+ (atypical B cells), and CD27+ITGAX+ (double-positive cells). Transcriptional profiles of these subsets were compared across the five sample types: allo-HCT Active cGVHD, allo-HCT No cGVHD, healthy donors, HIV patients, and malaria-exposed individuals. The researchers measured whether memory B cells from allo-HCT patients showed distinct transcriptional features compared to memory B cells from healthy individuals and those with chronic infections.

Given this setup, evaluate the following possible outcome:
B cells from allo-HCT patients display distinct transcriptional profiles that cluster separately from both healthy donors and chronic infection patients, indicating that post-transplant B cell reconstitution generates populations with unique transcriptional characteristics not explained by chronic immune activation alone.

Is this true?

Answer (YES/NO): YES